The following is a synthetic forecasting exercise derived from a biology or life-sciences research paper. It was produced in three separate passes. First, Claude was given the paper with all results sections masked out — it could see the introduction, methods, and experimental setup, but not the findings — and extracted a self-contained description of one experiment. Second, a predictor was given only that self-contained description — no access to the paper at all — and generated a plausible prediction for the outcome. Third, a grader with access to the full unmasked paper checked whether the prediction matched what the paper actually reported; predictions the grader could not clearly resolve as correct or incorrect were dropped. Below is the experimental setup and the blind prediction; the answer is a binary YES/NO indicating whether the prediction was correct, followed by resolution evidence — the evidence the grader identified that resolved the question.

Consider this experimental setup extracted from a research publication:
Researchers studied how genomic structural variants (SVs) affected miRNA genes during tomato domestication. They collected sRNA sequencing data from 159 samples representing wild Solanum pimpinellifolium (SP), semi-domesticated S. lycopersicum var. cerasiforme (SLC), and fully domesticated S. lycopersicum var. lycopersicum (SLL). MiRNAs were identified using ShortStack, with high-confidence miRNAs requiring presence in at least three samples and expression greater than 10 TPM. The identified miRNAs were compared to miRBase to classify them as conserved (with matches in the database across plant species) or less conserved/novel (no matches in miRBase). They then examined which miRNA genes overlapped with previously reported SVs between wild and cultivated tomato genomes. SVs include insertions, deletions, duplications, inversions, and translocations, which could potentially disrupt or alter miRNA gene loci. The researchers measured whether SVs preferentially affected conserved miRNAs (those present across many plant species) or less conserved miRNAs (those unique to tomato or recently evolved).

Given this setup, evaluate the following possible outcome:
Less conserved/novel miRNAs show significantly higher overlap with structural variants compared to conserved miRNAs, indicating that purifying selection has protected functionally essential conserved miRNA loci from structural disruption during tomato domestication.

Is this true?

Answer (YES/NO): NO